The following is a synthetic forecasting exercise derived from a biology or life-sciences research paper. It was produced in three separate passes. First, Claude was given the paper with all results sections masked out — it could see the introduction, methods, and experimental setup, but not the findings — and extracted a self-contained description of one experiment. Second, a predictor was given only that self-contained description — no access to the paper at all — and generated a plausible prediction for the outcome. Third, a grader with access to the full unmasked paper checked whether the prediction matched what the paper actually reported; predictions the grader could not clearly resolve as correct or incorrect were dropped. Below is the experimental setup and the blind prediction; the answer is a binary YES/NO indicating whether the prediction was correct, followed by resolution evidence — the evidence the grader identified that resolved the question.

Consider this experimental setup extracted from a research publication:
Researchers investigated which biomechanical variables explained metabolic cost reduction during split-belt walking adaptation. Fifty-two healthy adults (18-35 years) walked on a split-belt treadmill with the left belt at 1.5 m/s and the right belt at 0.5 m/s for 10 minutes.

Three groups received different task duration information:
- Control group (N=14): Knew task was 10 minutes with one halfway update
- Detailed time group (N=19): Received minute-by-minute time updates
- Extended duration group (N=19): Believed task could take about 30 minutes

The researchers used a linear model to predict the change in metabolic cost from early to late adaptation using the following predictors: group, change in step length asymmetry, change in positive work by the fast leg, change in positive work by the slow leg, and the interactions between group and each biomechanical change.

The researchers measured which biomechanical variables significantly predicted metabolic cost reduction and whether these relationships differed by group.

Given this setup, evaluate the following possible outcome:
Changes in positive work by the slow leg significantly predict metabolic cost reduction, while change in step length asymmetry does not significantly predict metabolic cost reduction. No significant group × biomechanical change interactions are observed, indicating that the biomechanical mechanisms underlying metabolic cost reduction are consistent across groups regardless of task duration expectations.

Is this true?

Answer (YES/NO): NO